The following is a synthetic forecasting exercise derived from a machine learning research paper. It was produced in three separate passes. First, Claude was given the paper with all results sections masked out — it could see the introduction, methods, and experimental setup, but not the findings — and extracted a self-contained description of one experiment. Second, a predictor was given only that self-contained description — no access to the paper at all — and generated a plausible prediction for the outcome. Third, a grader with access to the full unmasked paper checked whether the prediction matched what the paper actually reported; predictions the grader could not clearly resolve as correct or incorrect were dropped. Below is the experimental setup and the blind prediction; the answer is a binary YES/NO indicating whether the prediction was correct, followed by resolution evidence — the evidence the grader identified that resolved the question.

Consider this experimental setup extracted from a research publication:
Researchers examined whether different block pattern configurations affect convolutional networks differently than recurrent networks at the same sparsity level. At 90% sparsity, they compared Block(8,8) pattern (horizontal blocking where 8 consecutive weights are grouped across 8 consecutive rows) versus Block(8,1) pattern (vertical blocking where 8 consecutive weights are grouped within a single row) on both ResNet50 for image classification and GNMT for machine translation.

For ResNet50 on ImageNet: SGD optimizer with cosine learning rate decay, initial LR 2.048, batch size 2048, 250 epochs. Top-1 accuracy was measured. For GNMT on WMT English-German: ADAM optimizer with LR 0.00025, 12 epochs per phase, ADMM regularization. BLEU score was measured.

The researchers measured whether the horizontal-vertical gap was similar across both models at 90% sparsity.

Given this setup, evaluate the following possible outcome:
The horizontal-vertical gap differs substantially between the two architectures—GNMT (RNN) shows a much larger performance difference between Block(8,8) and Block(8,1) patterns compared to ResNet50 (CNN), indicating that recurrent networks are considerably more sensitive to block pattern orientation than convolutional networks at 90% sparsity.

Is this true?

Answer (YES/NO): NO